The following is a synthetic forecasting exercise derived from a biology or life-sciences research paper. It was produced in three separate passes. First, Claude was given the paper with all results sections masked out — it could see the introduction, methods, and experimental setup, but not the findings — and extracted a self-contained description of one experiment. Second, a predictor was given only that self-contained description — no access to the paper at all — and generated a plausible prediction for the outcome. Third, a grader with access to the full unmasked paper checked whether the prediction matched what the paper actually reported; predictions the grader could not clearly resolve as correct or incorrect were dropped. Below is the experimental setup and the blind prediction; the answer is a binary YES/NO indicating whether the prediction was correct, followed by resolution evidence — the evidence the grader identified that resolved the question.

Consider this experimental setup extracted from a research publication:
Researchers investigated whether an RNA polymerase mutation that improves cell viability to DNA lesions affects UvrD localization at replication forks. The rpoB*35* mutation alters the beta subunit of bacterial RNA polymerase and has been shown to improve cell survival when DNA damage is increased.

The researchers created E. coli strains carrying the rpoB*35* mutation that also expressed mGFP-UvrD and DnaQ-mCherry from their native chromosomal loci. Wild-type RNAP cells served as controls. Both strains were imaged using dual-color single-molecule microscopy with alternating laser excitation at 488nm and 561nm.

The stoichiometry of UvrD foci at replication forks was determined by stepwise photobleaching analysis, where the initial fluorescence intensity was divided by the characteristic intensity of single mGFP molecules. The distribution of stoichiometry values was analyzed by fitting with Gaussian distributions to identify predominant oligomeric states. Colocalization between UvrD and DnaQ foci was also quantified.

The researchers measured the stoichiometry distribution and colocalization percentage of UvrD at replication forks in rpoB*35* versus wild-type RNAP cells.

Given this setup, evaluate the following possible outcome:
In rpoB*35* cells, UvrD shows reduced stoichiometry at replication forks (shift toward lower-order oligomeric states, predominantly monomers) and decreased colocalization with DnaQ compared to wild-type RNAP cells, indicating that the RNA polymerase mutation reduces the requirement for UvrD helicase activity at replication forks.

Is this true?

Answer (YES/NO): NO